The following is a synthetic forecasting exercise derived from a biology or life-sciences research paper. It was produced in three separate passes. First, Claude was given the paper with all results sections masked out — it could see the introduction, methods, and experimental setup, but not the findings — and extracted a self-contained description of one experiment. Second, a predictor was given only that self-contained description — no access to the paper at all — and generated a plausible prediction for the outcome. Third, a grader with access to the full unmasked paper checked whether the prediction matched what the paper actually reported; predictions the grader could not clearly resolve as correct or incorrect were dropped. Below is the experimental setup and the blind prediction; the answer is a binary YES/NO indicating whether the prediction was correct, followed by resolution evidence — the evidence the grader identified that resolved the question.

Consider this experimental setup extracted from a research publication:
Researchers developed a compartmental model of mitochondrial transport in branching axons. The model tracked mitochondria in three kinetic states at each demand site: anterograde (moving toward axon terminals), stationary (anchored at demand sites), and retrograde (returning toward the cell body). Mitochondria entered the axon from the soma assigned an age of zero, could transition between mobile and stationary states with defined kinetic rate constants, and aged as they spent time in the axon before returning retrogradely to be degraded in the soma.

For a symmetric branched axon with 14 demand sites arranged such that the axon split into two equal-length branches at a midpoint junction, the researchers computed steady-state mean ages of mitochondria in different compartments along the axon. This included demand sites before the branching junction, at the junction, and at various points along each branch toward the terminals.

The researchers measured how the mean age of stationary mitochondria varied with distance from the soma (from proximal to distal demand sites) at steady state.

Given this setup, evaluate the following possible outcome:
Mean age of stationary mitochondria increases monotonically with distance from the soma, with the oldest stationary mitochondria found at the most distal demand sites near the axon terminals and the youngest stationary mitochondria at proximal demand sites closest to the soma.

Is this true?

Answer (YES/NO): YES